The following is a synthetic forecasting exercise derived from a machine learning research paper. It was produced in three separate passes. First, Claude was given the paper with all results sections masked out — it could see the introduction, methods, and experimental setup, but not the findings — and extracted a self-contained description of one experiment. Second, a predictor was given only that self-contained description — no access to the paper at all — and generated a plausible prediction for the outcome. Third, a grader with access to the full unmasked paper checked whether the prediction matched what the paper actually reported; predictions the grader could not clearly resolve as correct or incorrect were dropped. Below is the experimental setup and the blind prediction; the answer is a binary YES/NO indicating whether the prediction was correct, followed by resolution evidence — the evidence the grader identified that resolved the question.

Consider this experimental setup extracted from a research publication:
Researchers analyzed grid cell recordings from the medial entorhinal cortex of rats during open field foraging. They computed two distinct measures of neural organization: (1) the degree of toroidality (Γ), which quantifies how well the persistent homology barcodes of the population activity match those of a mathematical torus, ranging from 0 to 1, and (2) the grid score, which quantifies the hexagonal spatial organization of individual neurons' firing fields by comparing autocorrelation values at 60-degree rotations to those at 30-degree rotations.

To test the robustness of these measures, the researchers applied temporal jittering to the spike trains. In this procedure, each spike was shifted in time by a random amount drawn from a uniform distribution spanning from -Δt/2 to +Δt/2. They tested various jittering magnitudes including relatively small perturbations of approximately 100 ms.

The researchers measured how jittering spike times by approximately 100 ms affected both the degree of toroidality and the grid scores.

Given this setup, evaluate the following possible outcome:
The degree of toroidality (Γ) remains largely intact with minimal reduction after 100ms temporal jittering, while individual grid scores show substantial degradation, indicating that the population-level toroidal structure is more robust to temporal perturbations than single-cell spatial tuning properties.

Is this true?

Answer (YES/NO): NO